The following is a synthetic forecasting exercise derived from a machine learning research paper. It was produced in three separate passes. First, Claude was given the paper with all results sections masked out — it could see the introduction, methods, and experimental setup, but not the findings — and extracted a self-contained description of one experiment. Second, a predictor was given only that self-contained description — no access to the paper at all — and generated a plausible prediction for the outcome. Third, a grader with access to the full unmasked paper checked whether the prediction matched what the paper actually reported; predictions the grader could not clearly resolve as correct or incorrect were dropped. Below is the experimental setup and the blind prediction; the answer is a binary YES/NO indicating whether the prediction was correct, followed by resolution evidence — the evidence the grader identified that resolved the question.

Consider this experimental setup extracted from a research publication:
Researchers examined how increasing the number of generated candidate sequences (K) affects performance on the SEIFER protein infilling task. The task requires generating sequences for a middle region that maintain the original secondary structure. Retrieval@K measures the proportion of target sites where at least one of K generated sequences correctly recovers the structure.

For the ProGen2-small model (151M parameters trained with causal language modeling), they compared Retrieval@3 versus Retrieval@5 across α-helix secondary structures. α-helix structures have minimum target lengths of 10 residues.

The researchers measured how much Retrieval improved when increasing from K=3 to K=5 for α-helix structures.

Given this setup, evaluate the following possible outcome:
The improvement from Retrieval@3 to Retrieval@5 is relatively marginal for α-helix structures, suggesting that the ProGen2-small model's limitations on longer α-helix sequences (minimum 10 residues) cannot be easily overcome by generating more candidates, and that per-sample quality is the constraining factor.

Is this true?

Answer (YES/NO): NO